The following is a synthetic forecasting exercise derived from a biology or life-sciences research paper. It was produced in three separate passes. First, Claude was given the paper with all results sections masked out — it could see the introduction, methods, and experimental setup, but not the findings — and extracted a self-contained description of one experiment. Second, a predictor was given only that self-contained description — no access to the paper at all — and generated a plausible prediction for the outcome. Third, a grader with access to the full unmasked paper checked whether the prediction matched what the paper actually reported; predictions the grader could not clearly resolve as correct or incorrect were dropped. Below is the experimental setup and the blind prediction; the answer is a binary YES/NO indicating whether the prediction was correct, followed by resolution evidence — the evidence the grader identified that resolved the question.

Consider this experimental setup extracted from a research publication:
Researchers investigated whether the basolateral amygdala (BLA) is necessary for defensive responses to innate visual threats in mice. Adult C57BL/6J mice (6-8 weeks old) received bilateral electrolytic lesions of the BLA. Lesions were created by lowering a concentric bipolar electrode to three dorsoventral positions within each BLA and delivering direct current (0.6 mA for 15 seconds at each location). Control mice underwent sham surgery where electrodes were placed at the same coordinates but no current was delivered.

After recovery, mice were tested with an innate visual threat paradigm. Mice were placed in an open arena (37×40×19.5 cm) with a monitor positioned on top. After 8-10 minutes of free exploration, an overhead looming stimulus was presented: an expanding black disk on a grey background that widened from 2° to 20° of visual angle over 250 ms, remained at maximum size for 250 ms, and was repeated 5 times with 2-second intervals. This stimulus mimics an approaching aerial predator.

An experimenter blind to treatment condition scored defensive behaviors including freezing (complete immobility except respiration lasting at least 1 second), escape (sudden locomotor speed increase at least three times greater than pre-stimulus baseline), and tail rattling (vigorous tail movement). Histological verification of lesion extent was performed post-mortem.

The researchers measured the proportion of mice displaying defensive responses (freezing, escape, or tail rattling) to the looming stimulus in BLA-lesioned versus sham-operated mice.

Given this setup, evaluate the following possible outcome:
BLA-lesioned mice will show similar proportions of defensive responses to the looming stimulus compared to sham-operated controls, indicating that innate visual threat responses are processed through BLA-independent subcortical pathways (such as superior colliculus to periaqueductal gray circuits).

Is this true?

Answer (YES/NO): NO